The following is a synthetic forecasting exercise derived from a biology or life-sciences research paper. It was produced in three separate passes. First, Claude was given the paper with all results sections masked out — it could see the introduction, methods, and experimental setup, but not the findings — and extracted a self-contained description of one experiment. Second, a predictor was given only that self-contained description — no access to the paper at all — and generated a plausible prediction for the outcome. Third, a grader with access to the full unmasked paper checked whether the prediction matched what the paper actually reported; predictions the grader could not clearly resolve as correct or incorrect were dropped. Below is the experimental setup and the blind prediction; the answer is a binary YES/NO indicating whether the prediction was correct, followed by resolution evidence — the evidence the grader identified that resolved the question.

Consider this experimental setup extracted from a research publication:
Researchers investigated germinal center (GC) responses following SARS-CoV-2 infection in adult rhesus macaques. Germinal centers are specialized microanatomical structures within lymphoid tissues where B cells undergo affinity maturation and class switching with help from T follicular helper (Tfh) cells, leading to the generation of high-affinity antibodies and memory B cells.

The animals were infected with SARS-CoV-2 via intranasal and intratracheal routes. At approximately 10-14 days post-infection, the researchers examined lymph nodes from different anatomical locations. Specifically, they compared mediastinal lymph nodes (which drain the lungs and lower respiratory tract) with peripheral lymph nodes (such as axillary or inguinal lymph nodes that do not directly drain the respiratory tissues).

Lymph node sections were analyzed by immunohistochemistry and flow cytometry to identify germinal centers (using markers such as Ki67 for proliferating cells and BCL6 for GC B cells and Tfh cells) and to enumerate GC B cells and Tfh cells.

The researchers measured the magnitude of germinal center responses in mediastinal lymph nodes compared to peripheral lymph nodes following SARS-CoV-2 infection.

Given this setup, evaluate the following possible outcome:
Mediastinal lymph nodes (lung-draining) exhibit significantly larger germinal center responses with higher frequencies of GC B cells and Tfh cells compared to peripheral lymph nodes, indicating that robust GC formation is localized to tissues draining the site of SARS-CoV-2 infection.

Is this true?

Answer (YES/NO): YES